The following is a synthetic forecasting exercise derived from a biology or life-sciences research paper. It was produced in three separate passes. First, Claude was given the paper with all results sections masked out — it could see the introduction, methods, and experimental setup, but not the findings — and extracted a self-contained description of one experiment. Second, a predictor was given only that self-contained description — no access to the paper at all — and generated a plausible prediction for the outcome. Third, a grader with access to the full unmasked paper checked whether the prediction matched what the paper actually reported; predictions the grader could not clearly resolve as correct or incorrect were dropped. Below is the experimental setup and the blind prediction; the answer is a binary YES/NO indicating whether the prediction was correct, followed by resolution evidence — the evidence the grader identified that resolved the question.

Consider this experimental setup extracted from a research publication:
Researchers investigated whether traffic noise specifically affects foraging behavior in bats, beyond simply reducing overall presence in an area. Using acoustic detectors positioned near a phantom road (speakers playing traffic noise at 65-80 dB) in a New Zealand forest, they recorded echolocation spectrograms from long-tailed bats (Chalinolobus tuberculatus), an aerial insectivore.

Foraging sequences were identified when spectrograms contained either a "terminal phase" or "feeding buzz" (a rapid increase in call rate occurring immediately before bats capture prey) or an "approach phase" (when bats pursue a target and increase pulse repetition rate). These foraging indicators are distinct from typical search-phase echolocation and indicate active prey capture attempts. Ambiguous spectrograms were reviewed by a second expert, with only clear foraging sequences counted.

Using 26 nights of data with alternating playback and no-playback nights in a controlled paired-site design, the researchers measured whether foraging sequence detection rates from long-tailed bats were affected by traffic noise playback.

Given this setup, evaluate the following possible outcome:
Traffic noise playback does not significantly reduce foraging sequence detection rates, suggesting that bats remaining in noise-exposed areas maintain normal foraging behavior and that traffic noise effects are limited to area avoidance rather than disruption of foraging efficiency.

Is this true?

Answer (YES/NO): NO